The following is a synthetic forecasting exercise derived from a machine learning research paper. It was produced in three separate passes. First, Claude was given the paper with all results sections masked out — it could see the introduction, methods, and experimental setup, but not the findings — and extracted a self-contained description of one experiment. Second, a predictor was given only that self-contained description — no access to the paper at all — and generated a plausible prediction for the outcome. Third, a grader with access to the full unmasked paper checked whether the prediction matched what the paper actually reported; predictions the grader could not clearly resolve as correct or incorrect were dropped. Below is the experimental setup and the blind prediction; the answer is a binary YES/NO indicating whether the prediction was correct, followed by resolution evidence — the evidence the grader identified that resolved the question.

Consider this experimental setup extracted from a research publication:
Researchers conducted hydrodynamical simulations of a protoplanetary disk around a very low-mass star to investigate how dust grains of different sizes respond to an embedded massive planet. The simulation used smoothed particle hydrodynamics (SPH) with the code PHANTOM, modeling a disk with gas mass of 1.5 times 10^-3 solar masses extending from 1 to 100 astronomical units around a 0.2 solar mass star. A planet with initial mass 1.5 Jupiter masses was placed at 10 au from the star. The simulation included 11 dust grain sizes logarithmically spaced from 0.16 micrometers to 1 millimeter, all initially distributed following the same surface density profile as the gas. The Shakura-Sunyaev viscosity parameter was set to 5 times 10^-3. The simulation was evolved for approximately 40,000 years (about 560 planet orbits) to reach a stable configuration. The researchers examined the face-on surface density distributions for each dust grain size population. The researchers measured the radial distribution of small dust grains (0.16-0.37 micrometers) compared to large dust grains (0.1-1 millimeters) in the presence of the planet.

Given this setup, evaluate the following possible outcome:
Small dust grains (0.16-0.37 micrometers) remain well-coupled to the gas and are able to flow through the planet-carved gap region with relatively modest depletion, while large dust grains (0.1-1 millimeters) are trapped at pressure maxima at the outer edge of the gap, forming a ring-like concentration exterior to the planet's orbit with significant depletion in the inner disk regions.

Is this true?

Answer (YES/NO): YES